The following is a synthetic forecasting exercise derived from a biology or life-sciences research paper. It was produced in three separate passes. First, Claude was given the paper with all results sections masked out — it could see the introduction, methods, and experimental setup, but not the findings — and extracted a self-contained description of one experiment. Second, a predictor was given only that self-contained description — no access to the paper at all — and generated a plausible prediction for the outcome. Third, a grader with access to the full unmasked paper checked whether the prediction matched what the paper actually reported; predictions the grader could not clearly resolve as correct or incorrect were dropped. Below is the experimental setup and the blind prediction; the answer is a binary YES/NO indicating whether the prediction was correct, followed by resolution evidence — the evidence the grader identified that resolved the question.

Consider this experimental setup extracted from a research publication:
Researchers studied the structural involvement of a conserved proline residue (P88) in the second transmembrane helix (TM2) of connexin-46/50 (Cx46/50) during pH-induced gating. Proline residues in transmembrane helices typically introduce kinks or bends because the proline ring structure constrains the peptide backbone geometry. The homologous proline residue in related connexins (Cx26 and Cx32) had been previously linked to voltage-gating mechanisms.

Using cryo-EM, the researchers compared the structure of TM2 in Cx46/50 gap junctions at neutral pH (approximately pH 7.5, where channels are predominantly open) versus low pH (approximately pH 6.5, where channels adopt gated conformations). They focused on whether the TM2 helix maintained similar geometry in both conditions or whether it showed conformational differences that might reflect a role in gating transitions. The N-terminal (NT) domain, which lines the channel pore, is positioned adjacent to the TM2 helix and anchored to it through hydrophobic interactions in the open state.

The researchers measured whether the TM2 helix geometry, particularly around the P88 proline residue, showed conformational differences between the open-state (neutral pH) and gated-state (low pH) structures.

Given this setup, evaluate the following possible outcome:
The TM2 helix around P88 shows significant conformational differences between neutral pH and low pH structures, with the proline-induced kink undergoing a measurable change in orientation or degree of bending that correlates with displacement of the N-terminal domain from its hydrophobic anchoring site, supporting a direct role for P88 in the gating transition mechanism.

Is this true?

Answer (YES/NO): YES